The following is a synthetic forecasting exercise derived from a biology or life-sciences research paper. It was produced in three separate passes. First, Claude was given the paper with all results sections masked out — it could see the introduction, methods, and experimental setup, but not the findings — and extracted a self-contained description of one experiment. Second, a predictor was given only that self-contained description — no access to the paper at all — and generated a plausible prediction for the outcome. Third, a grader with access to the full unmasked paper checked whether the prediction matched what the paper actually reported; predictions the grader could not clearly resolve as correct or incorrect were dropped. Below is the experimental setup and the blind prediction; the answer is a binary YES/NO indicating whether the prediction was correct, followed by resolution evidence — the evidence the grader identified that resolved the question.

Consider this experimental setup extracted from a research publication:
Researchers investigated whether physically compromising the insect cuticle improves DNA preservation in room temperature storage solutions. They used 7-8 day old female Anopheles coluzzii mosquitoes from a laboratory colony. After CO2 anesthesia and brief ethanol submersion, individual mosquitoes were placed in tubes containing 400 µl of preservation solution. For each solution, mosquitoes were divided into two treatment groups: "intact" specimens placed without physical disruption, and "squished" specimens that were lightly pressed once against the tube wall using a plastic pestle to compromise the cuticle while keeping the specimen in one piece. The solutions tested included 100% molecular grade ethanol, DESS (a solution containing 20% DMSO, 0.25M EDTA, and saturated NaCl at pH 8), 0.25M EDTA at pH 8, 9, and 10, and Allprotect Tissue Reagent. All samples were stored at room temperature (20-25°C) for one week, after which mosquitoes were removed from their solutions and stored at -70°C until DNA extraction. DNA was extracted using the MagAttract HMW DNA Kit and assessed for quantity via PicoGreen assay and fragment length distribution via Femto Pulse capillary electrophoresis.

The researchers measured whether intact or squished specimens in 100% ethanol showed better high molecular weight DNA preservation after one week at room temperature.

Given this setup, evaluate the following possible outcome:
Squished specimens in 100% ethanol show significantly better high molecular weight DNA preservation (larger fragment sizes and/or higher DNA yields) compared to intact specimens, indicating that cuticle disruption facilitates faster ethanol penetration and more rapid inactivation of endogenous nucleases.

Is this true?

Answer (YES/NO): NO